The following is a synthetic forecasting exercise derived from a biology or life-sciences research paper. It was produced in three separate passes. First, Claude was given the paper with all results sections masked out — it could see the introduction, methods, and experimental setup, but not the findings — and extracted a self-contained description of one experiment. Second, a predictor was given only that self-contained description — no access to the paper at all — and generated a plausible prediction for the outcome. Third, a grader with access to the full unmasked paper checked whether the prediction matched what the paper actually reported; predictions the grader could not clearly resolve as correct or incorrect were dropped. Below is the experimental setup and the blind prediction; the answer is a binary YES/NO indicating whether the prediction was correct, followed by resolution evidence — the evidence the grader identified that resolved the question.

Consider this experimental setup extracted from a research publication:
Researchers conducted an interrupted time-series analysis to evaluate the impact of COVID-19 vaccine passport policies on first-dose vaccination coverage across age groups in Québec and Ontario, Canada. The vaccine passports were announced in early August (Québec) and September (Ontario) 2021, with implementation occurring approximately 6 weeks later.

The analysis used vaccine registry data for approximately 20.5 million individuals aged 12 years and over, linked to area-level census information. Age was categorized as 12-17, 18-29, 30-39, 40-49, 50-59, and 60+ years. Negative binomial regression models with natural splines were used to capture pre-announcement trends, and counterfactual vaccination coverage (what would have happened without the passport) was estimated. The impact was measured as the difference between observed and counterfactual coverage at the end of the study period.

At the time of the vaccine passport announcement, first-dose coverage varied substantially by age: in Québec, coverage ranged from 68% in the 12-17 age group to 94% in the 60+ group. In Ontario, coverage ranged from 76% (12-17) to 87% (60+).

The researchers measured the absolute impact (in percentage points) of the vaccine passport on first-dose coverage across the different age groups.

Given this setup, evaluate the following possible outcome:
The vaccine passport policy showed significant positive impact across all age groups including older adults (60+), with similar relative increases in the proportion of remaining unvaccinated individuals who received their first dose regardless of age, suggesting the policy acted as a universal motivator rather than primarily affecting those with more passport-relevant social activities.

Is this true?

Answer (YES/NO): NO